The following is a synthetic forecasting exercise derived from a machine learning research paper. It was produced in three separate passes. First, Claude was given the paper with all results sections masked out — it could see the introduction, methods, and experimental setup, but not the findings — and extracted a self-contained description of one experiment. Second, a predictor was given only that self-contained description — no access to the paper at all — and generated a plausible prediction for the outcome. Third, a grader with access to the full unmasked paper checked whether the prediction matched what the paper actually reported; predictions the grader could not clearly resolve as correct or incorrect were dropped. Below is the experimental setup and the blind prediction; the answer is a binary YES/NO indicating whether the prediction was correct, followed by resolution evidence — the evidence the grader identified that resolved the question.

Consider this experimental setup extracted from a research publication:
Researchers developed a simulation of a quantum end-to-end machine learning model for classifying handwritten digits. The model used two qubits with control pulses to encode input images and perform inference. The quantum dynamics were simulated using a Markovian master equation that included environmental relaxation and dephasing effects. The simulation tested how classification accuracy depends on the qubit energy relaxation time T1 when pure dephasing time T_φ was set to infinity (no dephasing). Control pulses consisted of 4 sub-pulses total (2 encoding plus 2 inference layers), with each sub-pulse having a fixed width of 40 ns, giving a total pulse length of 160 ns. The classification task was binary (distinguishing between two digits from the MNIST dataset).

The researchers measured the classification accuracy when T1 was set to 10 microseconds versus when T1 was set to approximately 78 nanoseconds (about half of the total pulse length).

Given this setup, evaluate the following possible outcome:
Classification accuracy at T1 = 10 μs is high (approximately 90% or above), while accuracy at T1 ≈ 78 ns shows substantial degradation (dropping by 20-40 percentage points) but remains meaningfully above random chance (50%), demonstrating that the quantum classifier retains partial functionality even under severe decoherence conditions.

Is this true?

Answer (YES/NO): NO